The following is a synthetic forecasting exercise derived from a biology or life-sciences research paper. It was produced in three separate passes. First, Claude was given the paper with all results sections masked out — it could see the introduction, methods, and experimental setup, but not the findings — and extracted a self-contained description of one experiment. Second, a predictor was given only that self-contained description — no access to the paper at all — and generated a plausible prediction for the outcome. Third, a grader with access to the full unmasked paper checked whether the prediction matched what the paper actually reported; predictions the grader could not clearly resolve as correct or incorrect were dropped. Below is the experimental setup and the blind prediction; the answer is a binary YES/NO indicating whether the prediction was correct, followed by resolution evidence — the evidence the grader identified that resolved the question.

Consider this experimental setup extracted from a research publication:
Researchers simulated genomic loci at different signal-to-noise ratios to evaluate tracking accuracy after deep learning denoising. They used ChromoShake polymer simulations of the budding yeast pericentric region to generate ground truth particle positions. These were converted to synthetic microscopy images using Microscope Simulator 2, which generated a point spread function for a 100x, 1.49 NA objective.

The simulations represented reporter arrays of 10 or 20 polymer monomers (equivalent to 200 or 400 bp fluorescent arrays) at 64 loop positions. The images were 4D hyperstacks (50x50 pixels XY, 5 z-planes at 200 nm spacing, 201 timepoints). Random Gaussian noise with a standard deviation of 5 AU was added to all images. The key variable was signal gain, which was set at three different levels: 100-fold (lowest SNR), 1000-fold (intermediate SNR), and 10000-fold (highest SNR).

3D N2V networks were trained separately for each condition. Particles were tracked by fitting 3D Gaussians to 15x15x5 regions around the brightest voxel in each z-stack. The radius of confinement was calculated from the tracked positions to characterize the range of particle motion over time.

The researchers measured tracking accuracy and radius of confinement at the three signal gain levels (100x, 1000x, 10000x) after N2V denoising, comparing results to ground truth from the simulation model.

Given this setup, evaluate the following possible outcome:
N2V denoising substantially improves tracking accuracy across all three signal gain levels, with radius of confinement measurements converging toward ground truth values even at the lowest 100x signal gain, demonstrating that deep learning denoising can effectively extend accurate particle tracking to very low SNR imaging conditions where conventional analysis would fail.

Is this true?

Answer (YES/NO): NO